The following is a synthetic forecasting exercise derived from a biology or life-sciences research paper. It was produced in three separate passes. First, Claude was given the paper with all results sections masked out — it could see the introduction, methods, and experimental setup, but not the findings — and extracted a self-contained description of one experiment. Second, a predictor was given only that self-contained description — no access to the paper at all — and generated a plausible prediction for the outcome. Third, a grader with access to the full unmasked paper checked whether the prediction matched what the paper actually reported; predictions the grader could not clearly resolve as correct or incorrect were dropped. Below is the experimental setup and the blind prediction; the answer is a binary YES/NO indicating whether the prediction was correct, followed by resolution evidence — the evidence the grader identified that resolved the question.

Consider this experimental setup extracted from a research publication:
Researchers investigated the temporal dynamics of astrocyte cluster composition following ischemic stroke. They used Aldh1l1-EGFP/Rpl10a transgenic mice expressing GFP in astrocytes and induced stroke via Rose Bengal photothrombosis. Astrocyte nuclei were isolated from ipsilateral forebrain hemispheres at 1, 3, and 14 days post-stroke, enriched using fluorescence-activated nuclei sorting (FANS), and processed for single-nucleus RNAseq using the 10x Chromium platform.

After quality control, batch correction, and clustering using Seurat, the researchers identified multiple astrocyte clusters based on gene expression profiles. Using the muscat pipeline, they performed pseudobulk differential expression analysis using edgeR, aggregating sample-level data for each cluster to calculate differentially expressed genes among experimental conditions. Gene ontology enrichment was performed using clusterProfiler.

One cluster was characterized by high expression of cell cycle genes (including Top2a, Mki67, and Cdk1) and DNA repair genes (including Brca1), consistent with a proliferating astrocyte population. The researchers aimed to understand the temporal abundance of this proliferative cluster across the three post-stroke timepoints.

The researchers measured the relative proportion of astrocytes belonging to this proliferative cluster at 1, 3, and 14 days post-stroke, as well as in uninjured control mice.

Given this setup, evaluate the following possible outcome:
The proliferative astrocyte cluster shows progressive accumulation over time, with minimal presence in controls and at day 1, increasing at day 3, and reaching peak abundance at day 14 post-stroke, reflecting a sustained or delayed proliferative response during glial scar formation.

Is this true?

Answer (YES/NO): NO